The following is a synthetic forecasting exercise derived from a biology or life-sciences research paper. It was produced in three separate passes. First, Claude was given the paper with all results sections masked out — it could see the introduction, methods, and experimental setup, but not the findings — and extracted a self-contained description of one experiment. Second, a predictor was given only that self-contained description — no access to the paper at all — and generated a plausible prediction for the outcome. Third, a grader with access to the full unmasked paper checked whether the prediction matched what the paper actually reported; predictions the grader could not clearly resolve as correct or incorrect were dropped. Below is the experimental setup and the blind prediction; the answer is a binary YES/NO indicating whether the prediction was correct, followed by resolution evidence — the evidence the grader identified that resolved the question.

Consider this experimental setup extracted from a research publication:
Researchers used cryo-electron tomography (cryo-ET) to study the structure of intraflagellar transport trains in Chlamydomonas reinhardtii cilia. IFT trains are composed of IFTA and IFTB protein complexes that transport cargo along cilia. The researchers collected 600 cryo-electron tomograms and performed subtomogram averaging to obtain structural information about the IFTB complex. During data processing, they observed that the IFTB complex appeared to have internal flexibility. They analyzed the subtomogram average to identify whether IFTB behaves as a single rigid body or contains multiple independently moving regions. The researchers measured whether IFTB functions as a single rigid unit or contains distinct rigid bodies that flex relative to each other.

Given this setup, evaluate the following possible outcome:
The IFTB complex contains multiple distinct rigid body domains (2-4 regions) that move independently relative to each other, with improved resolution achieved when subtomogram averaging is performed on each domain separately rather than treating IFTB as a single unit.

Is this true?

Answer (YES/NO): YES